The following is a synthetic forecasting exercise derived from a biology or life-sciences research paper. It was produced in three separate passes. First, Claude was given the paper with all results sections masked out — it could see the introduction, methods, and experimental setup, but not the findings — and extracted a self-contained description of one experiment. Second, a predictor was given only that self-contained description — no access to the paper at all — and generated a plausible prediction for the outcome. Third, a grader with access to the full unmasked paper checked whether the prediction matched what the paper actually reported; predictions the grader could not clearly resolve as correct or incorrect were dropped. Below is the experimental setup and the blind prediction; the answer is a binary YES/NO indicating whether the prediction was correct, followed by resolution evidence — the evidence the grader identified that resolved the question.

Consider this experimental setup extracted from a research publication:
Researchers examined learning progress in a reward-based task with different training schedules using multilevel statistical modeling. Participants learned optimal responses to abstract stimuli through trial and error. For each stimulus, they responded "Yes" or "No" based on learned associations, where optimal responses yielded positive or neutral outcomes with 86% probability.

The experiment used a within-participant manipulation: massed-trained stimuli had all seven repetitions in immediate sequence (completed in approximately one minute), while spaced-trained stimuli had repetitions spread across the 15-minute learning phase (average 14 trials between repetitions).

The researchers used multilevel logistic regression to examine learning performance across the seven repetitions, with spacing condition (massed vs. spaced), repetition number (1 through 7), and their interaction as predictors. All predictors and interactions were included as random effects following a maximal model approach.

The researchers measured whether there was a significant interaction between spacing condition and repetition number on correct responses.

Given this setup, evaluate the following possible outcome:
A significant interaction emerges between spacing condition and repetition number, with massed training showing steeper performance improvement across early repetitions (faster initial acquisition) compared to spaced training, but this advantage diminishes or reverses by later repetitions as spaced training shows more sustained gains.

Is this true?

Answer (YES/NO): NO